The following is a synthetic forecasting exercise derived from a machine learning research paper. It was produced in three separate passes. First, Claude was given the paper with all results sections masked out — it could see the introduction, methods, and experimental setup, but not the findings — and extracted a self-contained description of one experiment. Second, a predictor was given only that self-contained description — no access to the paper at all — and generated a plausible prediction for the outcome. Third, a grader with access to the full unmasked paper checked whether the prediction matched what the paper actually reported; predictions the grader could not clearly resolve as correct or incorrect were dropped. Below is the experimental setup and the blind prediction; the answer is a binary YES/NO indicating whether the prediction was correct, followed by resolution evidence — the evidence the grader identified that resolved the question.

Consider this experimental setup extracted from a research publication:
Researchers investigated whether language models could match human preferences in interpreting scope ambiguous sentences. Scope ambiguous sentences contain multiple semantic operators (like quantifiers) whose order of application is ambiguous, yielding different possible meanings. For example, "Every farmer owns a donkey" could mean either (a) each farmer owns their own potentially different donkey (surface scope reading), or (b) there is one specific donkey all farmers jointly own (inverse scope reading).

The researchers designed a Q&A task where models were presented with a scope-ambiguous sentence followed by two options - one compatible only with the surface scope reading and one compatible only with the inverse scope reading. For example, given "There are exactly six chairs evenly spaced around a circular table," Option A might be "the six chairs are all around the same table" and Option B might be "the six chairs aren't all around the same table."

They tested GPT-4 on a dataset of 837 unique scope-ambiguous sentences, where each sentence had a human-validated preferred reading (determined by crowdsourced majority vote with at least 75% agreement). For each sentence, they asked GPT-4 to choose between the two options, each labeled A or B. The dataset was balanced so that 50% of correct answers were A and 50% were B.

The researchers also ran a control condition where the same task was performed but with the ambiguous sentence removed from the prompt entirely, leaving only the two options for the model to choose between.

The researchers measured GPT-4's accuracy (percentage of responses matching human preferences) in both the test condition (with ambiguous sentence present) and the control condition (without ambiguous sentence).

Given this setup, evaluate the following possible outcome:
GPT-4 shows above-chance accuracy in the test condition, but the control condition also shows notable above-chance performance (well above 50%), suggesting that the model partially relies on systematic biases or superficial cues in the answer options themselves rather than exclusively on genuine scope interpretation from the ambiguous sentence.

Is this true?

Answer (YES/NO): YES